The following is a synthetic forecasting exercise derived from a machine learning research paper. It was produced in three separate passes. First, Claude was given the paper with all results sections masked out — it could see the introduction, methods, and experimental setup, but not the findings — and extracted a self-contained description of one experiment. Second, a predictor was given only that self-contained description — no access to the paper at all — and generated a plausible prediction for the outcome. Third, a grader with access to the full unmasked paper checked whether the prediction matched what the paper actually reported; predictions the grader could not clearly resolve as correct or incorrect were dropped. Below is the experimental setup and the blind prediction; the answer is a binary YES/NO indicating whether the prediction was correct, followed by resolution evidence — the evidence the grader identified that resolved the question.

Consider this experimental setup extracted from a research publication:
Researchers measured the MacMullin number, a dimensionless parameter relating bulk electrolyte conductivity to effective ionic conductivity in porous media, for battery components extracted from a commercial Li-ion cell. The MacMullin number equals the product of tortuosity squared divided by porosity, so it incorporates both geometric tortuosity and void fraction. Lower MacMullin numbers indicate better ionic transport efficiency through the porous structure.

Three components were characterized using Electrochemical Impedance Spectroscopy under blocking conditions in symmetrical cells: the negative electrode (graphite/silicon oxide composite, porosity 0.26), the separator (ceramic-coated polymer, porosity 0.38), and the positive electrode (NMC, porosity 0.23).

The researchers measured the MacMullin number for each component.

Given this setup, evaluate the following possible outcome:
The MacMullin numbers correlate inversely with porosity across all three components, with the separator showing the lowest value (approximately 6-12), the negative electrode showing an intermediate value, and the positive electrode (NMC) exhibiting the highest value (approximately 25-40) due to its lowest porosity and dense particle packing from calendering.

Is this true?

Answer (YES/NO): NO